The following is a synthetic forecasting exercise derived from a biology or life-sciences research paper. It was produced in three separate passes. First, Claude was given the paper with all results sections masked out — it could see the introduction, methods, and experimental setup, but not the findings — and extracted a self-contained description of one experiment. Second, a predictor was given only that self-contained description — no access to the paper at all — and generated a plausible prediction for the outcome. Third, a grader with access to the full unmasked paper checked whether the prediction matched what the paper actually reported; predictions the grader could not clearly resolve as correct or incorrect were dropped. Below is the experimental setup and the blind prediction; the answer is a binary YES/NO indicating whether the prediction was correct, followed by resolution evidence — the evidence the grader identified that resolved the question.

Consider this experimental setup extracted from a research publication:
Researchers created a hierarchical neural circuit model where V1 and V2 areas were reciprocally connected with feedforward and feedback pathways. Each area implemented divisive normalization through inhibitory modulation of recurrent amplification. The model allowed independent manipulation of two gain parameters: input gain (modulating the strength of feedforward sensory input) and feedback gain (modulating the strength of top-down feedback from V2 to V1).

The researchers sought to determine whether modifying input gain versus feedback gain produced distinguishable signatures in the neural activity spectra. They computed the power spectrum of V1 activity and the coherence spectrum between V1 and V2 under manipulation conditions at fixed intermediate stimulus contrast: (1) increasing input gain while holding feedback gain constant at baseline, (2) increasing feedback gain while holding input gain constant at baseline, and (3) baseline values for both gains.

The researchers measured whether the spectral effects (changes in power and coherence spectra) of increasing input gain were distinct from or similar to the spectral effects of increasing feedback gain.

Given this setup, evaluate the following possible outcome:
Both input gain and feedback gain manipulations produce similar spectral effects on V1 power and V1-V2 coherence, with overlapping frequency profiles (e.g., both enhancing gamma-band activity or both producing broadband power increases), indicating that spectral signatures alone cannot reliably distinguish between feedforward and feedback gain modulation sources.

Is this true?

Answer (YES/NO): NO